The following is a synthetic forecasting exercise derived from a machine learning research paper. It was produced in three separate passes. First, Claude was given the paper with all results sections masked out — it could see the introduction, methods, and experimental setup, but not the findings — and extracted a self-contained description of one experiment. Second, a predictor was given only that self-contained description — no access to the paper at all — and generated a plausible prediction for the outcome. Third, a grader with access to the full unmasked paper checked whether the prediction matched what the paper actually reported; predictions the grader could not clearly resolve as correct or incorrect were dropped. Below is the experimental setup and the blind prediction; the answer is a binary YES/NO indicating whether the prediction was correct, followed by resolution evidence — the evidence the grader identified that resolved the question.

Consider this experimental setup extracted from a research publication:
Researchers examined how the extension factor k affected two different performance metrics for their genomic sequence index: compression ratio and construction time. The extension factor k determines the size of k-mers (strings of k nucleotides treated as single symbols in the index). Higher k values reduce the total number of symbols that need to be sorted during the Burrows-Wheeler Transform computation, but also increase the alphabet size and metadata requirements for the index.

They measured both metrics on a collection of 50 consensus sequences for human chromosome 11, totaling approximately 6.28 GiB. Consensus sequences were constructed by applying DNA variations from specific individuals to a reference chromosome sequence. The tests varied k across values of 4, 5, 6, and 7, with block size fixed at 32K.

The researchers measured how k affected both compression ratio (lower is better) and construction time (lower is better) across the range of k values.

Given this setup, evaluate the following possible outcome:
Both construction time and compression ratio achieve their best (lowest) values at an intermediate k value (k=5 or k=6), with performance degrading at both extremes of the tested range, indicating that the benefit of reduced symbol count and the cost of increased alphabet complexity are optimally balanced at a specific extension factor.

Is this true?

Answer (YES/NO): NO